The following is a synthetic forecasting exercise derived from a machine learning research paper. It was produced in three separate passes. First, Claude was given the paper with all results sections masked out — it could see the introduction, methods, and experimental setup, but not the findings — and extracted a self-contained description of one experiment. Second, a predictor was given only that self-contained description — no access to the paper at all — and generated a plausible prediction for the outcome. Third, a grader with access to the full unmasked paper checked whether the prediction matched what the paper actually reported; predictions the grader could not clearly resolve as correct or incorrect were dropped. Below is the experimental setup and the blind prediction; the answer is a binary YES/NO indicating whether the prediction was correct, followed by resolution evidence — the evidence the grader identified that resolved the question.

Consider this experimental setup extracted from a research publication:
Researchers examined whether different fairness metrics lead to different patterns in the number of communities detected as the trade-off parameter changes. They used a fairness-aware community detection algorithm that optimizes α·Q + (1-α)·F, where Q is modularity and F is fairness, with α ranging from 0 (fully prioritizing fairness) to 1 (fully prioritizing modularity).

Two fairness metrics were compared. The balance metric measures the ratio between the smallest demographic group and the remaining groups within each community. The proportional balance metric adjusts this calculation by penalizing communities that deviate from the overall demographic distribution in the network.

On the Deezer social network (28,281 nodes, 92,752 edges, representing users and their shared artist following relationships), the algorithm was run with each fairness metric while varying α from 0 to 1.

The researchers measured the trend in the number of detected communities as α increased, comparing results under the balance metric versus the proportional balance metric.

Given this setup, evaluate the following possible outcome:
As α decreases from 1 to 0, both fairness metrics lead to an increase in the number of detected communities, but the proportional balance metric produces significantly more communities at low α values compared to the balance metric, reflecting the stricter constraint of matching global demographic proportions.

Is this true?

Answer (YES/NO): NO